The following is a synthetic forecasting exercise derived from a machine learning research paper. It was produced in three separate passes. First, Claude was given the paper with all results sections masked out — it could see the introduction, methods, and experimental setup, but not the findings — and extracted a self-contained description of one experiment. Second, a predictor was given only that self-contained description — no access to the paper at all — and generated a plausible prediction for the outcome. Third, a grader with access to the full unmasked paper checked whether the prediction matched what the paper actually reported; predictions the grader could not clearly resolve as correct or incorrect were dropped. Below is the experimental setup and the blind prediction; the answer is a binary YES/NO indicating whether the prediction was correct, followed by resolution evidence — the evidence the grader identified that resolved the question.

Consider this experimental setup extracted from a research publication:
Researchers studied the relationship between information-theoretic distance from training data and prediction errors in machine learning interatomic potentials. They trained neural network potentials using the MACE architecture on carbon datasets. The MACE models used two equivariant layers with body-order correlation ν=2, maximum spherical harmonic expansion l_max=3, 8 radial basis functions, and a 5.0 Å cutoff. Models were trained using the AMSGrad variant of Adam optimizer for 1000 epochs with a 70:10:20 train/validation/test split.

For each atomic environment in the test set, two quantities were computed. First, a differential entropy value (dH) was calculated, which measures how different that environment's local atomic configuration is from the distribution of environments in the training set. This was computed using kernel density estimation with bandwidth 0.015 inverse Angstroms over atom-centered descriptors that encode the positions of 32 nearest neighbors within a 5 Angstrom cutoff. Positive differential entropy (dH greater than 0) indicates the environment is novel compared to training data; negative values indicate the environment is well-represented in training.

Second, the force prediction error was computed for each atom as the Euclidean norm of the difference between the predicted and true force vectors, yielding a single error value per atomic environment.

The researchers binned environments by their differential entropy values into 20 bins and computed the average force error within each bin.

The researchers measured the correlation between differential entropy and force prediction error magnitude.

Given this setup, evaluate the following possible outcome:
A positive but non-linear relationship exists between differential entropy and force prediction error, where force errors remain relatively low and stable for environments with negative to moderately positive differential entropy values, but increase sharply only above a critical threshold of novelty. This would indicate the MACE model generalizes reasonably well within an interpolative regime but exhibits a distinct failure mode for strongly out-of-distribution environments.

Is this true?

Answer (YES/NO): NO